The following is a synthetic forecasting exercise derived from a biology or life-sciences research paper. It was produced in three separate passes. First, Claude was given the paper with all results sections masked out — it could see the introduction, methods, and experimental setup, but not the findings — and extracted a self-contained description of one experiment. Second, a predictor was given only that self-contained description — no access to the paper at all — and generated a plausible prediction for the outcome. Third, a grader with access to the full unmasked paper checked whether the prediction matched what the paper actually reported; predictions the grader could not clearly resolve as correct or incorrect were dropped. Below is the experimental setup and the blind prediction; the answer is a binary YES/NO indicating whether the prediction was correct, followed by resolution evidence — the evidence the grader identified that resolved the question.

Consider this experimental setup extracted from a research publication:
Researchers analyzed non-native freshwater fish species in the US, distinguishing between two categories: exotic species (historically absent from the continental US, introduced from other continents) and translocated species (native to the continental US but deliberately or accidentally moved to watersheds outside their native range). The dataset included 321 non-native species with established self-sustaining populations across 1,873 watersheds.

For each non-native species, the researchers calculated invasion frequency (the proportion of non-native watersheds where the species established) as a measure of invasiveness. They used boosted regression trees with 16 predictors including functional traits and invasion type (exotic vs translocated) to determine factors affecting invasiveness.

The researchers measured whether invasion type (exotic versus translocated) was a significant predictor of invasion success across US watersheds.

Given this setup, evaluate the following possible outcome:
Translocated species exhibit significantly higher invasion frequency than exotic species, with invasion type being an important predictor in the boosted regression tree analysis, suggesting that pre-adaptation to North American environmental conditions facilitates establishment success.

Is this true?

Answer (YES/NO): NO